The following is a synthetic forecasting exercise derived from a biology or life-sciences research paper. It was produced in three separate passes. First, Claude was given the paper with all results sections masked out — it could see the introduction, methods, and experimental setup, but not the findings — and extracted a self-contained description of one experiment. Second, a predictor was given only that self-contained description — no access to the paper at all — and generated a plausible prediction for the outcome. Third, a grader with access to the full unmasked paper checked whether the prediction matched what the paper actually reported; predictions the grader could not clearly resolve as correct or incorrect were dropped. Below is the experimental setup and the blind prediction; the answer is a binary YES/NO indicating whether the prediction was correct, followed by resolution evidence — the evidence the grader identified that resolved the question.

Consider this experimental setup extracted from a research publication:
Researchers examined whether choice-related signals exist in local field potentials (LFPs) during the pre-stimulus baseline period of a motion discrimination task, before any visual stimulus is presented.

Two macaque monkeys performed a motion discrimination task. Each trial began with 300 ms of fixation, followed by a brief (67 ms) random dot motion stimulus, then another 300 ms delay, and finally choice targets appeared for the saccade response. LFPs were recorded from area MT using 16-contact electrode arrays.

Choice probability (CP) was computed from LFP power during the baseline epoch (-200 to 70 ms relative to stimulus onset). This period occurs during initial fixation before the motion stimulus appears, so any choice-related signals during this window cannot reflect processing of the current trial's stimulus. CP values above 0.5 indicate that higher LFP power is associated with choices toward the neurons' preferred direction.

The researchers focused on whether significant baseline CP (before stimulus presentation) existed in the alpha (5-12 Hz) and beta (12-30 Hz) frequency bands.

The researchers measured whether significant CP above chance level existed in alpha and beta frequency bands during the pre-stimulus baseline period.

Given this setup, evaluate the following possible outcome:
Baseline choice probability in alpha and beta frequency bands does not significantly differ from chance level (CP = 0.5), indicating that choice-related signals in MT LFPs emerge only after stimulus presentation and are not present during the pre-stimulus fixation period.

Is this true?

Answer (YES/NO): NO